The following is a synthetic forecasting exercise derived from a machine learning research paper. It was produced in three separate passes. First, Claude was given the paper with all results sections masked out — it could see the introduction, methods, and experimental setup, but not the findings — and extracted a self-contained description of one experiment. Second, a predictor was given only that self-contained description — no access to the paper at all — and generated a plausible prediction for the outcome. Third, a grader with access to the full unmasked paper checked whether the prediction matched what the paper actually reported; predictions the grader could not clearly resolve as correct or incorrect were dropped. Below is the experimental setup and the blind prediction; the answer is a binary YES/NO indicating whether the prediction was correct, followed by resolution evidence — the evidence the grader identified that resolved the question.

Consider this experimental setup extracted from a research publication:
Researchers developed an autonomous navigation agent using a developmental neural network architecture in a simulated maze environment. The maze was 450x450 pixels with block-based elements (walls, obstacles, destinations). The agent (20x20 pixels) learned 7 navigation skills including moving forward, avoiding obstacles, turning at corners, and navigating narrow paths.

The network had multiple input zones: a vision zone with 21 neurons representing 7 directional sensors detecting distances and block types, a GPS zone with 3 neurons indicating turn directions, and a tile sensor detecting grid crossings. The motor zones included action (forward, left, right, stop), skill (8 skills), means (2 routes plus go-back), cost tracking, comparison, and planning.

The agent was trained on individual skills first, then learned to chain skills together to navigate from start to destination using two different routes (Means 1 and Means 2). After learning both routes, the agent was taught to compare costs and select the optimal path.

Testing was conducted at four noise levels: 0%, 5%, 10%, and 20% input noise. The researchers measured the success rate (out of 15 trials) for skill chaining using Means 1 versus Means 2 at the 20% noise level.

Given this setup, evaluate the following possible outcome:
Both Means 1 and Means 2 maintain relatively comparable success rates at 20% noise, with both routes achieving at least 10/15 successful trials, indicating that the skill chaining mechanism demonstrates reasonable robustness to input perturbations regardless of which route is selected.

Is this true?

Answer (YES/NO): NO